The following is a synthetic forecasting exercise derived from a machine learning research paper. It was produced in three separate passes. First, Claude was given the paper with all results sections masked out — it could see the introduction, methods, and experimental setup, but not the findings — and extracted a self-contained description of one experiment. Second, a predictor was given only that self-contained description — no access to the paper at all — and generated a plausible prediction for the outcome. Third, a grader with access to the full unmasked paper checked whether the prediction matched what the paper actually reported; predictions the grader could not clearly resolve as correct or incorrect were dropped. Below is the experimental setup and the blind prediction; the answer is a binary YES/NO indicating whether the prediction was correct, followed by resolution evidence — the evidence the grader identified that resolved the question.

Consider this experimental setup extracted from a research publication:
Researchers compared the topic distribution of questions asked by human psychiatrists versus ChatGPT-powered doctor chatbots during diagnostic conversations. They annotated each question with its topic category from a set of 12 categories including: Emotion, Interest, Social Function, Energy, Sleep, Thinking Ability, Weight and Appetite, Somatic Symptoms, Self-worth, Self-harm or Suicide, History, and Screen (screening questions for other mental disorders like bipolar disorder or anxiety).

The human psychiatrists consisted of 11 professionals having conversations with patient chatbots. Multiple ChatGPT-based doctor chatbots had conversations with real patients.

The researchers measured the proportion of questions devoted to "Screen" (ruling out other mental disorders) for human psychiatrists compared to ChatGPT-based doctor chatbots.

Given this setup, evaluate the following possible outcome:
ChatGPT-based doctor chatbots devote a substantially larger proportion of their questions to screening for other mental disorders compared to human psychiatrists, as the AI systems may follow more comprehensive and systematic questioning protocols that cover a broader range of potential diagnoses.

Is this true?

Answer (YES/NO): NO